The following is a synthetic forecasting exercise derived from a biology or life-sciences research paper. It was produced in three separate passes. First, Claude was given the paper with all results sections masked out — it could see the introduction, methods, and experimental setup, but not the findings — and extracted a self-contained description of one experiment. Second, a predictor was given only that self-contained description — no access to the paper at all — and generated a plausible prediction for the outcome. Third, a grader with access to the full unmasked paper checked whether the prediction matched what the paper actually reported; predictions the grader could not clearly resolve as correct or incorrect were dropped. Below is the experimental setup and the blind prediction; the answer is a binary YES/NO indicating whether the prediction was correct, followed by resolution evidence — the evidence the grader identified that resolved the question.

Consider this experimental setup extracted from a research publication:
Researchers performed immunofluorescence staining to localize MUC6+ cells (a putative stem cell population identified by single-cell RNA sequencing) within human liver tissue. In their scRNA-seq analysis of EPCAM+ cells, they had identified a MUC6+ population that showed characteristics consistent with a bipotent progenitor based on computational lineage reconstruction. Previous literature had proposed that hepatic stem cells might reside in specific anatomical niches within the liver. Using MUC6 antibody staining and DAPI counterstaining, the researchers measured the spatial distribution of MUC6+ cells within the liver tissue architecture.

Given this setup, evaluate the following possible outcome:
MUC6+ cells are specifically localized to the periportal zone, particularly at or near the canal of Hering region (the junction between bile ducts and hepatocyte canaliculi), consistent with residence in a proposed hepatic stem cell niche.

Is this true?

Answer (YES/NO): YES